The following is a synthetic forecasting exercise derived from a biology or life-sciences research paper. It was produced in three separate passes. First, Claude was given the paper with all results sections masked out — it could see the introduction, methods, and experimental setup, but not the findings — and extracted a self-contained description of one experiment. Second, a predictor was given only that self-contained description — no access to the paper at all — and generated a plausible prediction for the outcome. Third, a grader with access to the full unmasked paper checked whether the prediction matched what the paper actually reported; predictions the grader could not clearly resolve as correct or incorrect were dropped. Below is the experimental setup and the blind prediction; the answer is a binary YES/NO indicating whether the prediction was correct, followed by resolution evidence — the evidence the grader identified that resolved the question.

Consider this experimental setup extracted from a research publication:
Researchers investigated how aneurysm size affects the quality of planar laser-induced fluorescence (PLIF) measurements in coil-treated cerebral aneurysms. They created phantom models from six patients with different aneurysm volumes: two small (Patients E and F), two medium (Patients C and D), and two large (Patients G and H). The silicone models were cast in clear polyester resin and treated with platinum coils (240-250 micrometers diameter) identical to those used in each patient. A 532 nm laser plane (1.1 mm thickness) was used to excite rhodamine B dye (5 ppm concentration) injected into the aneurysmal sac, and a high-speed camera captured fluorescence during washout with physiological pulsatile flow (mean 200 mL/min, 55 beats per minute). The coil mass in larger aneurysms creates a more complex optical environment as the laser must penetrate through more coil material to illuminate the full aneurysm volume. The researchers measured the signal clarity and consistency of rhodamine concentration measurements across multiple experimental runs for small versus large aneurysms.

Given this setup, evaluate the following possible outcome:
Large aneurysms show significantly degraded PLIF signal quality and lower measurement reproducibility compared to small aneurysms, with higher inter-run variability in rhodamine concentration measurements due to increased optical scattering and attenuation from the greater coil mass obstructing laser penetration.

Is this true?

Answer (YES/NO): YES